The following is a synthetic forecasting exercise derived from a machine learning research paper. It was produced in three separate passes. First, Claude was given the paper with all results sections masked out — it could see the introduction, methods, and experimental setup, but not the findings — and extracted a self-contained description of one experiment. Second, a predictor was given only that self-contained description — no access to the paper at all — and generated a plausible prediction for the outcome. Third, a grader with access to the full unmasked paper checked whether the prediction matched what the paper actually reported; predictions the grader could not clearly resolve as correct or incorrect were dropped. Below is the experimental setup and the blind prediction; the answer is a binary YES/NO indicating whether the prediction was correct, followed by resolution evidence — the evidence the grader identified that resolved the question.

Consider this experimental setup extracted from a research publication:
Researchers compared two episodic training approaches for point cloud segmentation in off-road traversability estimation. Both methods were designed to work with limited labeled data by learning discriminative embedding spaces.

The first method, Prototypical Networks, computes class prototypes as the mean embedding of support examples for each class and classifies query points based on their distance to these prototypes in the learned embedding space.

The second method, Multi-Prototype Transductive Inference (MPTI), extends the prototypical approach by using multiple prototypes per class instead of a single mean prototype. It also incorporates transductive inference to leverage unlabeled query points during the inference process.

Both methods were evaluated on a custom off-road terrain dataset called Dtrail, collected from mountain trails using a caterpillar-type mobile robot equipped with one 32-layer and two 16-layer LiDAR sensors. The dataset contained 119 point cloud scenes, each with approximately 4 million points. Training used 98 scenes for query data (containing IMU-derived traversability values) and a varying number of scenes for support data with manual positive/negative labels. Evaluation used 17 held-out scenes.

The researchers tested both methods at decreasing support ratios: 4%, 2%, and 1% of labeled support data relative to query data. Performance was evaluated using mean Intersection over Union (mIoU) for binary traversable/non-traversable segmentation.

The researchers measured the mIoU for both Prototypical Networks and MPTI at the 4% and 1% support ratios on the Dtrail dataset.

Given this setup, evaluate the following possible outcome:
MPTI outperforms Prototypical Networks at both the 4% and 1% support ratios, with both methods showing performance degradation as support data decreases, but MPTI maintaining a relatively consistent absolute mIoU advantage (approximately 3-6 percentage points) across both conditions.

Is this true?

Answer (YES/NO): NO